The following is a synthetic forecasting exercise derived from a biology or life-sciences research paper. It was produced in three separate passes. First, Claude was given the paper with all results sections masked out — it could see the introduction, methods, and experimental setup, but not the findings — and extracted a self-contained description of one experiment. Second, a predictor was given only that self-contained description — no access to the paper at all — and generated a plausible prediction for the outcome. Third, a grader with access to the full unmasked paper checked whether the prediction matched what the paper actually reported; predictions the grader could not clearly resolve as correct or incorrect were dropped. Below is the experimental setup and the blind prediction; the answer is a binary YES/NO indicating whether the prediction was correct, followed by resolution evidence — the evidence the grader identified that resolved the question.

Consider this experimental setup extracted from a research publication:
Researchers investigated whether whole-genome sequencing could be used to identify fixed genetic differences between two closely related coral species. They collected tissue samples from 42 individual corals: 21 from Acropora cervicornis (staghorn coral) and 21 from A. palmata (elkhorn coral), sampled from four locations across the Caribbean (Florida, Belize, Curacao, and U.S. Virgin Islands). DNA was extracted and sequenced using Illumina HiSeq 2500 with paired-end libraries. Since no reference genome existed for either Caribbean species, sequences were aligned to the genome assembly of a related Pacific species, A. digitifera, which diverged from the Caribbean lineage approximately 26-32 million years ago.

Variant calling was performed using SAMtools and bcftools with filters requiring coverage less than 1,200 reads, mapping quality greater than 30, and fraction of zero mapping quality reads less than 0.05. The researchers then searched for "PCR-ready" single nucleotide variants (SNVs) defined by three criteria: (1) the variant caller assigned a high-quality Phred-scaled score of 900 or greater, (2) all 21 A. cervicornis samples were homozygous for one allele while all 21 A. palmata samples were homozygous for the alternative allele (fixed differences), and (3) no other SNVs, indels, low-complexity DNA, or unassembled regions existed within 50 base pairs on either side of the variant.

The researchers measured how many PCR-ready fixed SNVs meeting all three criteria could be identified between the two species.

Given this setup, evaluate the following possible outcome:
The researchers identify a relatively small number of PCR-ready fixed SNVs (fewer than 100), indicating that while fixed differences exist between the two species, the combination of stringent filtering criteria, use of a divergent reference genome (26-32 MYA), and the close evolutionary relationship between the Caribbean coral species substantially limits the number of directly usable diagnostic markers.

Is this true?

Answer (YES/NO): NO